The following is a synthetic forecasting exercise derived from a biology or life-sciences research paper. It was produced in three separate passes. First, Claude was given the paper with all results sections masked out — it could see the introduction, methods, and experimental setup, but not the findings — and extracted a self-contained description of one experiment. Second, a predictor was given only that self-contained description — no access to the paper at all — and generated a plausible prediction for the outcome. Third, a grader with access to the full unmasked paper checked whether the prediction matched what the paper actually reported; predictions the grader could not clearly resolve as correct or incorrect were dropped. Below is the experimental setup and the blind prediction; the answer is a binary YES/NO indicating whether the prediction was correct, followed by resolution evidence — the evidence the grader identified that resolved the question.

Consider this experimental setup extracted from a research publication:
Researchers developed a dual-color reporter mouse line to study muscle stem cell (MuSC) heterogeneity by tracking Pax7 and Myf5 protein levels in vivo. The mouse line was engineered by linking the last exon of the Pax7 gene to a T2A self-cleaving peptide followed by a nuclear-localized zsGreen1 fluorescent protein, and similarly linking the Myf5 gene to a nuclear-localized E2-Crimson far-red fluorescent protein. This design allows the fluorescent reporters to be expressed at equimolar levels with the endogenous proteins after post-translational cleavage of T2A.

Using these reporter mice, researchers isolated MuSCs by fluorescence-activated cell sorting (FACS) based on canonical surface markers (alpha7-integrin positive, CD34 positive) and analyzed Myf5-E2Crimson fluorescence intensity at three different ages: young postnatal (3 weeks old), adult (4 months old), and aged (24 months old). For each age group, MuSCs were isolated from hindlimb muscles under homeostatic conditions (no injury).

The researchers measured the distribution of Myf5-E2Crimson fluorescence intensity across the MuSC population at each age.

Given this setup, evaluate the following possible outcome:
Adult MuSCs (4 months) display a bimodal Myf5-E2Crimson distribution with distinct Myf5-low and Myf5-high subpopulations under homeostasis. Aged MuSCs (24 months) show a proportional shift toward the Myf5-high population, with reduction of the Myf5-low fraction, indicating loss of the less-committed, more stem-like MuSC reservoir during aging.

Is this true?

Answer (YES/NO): YES